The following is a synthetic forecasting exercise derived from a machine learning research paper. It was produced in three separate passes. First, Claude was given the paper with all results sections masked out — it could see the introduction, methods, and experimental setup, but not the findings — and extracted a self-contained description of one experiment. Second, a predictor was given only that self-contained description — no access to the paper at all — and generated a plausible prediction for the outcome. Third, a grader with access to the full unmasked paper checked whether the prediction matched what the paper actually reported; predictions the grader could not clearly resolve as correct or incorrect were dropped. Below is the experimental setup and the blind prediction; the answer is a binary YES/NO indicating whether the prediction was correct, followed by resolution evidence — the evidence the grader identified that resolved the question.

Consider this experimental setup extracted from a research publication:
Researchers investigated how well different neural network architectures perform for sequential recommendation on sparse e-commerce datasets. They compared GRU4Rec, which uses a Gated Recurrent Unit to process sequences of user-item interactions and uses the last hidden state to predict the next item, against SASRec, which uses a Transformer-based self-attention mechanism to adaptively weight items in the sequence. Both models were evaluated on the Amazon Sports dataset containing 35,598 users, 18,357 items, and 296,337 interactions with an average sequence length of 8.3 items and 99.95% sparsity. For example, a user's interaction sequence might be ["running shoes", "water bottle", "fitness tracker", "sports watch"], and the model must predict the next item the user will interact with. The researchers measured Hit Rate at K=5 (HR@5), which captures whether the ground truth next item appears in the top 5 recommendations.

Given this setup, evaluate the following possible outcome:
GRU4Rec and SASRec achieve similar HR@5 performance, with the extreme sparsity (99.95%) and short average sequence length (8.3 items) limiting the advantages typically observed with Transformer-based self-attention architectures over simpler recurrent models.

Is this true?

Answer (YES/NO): NO